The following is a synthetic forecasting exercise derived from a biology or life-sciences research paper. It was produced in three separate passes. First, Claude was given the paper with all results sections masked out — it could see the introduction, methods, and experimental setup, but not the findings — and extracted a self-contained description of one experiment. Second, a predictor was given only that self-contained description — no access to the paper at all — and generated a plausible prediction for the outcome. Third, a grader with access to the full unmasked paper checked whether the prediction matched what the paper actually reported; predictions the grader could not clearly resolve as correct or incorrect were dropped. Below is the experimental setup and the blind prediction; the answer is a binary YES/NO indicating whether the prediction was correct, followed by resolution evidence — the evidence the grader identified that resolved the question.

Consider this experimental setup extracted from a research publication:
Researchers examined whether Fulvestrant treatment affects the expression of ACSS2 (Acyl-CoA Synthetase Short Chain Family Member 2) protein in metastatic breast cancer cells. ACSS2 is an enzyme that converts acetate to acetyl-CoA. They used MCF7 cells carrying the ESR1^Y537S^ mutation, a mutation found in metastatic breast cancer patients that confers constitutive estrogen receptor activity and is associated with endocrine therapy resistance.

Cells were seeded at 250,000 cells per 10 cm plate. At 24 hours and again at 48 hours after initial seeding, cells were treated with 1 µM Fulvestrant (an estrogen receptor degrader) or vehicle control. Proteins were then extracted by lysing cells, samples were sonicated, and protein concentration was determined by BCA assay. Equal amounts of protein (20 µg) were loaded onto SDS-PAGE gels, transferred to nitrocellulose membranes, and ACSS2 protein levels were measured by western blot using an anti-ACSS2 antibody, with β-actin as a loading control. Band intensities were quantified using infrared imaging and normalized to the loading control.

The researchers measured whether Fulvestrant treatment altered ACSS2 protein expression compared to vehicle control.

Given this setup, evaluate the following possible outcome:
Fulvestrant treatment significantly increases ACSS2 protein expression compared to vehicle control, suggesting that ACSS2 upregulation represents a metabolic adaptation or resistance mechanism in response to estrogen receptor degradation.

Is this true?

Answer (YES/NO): YES